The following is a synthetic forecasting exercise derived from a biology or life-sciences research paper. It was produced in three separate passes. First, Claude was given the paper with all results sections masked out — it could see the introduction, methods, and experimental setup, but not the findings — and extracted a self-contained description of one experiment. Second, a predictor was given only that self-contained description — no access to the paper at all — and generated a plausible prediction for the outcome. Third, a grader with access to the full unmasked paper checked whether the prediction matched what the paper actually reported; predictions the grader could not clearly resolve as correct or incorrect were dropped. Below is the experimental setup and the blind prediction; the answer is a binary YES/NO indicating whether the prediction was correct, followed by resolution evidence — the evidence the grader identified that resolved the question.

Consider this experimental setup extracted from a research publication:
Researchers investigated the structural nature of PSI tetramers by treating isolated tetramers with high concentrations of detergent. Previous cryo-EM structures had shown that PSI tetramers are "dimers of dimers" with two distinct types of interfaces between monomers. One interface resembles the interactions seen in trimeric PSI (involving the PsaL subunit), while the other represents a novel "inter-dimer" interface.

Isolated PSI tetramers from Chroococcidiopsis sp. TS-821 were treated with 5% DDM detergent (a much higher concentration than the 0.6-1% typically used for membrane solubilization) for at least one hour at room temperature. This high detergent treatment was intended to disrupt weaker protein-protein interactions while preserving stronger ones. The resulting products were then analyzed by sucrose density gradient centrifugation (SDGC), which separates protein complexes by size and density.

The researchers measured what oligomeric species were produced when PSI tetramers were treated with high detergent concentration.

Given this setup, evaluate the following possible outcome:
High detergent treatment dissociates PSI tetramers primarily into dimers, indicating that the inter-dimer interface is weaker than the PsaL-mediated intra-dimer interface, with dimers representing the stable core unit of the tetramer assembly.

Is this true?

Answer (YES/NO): YES